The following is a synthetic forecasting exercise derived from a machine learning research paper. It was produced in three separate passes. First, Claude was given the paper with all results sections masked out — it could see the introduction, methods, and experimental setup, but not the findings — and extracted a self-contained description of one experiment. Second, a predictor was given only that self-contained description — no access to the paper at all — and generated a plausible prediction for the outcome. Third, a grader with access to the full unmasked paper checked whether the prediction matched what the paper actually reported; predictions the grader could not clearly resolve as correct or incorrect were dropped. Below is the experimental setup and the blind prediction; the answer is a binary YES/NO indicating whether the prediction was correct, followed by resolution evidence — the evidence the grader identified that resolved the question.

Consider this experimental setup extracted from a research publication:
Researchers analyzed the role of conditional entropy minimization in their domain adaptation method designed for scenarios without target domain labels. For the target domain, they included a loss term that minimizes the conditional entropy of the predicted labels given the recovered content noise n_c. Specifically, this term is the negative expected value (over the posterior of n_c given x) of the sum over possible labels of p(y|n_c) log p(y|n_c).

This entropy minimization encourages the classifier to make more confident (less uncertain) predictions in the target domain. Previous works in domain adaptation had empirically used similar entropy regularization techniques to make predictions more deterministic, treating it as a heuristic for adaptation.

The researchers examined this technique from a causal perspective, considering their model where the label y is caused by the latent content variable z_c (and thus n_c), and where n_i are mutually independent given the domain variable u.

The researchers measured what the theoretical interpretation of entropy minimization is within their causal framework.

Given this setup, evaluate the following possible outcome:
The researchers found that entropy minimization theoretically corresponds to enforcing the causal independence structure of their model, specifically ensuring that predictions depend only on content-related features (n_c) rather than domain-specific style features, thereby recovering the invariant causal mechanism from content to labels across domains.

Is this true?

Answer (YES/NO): NO